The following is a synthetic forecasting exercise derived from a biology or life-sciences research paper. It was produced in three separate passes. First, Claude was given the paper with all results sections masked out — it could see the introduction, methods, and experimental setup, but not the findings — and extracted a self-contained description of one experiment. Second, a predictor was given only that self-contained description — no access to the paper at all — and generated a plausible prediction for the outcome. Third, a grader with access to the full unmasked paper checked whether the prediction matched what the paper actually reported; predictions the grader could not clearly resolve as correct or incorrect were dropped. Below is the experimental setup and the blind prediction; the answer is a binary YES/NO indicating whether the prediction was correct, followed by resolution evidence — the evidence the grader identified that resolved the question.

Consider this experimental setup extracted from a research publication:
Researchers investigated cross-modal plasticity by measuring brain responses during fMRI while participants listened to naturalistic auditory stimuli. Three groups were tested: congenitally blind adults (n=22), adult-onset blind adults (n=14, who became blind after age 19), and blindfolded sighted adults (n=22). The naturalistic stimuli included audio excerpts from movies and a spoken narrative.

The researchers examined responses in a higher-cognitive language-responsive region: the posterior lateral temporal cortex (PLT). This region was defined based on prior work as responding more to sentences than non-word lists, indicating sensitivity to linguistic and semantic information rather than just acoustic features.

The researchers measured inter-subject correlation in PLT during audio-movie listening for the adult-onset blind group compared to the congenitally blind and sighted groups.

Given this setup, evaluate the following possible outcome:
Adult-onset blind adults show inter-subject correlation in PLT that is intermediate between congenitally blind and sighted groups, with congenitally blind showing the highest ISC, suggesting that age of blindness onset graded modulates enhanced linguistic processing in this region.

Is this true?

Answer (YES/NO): NO